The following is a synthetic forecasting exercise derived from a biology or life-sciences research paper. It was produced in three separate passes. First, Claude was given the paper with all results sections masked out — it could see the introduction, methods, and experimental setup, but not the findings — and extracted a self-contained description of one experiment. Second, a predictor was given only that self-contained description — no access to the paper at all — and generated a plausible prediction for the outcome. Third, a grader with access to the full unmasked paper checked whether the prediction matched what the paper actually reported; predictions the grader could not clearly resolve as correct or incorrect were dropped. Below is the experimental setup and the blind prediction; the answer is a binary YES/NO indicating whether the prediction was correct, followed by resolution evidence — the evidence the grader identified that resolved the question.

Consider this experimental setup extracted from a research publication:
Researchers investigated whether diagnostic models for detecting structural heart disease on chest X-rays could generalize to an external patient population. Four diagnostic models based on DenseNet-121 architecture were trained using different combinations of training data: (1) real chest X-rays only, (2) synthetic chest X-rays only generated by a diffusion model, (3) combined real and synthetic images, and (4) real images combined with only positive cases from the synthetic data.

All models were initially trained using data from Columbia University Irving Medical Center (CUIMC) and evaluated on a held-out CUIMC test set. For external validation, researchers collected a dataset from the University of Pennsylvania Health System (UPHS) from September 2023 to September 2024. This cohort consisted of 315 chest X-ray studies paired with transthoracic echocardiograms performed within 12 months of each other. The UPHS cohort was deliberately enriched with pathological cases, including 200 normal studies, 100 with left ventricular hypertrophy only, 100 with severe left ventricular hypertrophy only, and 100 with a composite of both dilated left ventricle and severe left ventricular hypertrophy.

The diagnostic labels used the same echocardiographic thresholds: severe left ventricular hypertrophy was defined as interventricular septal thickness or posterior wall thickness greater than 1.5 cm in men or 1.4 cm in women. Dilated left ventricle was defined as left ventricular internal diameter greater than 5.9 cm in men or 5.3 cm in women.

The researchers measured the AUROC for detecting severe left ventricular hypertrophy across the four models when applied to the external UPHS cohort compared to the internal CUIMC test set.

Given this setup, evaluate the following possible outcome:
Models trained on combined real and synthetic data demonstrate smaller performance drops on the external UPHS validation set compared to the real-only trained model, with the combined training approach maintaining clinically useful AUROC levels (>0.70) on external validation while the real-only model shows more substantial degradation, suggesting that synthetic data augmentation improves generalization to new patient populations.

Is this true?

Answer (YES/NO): NO